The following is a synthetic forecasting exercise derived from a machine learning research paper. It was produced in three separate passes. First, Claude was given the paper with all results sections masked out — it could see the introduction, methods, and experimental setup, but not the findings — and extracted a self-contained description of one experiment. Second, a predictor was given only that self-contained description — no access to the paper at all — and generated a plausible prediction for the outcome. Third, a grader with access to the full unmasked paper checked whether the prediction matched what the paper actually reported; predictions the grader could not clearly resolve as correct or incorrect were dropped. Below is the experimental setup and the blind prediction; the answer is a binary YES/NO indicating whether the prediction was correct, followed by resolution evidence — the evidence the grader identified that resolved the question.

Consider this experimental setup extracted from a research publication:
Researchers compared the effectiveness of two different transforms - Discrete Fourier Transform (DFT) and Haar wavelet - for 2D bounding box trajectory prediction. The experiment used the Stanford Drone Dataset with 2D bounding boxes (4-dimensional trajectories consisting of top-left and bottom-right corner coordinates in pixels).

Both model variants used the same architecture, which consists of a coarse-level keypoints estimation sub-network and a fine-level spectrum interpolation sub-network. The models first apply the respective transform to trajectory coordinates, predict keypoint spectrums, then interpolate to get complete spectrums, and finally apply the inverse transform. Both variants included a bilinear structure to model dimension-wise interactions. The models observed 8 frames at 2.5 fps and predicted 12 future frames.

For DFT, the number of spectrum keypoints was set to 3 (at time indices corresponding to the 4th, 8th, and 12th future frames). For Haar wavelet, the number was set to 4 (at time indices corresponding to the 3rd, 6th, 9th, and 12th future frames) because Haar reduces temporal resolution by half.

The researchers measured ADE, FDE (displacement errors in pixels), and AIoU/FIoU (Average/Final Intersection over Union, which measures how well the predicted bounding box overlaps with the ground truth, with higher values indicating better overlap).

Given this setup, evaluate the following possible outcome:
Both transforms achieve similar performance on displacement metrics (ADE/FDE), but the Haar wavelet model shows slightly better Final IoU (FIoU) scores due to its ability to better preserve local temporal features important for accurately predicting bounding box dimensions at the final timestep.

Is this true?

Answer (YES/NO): NO